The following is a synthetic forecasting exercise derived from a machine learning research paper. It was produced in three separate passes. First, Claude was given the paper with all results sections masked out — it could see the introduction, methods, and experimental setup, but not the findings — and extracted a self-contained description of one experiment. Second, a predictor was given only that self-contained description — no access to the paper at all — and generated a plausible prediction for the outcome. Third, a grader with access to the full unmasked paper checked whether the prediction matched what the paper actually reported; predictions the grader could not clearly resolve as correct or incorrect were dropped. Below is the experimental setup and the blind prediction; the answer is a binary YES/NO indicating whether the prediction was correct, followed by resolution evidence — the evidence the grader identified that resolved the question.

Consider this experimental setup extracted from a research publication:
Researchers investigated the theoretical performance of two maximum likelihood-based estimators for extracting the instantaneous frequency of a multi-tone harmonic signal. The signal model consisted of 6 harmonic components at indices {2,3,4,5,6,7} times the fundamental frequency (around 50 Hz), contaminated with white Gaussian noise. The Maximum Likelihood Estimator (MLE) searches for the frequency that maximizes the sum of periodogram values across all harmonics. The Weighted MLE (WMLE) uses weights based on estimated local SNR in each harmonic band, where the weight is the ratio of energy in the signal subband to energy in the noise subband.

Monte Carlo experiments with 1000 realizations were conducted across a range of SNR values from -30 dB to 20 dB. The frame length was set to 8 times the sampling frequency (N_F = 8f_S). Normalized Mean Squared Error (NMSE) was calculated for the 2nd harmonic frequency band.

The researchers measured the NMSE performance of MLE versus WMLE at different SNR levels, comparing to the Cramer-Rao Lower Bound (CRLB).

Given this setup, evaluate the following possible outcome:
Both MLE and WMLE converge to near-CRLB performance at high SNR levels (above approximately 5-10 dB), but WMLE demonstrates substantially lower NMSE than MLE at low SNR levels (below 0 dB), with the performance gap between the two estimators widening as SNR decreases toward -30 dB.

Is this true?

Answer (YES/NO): NO